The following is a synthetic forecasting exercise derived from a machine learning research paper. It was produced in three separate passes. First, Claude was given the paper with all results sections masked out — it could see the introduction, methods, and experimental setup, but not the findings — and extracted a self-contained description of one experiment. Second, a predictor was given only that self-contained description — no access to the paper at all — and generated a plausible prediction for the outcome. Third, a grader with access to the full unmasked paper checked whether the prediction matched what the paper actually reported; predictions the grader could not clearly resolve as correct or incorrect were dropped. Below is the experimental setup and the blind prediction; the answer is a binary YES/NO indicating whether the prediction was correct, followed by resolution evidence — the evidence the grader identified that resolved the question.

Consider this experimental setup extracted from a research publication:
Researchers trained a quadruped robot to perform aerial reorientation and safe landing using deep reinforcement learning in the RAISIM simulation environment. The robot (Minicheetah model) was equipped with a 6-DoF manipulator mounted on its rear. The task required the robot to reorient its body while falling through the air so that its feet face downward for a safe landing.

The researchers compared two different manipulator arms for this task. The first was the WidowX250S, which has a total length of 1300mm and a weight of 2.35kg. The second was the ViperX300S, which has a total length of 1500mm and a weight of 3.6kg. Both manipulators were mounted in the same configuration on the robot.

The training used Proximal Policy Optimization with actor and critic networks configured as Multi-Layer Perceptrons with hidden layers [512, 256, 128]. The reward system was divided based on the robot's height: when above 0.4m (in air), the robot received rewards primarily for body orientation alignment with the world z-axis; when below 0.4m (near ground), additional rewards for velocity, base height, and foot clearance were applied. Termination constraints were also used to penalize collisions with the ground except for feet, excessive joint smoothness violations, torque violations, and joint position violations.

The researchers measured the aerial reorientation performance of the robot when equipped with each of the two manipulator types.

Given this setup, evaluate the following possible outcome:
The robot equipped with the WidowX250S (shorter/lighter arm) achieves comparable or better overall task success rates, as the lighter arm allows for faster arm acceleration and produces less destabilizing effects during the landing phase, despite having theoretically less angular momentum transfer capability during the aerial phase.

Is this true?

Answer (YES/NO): NO